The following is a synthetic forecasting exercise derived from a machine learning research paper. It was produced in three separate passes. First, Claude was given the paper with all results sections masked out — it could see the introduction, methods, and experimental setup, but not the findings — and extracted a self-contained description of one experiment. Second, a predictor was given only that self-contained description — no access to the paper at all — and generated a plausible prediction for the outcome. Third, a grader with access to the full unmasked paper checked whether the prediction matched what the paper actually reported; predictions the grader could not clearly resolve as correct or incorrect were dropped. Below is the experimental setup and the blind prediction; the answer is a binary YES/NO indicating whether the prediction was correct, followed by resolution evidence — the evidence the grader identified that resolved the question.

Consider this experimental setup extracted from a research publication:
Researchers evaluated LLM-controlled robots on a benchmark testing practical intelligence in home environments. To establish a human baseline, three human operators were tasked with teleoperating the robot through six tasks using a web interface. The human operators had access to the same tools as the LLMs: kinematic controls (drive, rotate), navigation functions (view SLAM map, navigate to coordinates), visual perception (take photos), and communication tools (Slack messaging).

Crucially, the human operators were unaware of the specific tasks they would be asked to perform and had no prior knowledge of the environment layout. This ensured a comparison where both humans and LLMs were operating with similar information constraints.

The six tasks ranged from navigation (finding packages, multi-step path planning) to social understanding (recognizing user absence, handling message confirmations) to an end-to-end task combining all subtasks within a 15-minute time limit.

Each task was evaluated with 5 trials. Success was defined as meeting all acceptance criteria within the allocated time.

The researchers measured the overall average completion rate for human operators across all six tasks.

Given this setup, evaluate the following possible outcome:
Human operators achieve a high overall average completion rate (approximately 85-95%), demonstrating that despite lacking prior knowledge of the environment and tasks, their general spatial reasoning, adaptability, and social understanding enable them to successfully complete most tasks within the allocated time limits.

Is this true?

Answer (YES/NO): YES